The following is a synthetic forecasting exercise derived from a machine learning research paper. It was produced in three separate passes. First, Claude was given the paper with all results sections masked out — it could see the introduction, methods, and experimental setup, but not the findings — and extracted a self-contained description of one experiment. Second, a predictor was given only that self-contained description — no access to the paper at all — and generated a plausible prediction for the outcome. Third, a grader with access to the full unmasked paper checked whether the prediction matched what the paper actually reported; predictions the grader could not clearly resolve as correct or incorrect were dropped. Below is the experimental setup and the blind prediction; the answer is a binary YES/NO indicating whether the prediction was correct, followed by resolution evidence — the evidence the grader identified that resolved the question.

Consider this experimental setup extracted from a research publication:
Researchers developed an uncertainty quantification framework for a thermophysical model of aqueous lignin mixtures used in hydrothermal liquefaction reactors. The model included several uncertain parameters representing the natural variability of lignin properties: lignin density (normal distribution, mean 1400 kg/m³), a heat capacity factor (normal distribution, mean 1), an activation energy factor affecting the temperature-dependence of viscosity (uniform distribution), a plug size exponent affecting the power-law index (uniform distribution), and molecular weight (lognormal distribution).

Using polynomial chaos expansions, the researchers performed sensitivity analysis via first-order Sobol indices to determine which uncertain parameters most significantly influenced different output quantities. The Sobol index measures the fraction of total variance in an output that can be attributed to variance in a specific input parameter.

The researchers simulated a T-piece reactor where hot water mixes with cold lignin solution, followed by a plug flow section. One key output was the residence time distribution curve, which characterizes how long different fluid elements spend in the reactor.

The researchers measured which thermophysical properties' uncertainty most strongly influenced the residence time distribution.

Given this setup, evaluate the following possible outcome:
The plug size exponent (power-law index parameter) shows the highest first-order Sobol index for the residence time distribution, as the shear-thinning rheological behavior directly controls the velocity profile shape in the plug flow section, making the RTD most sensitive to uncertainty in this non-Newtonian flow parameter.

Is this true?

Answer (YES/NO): NO